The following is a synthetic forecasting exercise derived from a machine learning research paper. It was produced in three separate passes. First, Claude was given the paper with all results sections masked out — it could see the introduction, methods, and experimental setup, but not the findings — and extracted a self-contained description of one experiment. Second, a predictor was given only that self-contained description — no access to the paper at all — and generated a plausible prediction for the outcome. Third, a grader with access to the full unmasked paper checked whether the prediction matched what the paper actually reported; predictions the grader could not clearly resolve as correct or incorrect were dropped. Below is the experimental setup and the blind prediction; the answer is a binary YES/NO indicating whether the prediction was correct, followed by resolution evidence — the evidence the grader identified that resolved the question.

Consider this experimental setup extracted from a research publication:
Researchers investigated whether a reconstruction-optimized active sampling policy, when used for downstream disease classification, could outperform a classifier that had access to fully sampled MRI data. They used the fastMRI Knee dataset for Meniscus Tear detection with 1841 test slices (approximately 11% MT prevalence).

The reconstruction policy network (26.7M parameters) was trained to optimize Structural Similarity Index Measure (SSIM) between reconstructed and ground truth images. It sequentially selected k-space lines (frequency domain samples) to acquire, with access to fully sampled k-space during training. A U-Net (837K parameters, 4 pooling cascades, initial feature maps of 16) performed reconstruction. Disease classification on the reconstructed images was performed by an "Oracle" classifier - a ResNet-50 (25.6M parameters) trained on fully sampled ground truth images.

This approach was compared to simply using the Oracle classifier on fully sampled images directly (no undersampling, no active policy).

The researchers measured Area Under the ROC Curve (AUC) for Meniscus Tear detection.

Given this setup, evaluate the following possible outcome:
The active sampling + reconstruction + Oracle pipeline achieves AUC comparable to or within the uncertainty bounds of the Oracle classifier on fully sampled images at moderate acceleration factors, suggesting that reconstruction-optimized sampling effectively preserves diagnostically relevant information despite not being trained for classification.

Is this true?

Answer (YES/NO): NO